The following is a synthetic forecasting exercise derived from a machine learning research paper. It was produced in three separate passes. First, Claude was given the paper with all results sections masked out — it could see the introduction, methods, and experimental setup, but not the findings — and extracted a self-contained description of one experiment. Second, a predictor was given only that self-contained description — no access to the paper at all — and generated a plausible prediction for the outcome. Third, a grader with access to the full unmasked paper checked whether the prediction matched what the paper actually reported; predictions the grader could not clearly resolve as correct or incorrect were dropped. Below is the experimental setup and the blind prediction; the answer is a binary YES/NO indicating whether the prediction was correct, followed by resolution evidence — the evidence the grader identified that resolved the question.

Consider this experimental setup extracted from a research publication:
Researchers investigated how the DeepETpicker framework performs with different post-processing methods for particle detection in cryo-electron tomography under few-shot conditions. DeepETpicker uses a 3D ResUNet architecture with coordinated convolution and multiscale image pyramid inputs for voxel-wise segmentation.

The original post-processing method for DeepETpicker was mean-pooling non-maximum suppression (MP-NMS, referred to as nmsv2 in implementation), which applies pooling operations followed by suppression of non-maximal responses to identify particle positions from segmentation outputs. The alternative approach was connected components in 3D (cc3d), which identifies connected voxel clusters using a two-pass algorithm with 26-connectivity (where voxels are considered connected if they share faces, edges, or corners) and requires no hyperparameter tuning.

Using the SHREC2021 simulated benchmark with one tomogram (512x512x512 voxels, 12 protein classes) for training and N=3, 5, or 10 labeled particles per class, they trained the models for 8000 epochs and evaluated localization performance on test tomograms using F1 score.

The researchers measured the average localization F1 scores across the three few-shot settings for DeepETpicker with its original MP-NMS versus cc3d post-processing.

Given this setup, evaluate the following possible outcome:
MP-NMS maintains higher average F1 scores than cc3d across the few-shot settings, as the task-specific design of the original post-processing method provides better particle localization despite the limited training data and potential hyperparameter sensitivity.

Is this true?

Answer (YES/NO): NO